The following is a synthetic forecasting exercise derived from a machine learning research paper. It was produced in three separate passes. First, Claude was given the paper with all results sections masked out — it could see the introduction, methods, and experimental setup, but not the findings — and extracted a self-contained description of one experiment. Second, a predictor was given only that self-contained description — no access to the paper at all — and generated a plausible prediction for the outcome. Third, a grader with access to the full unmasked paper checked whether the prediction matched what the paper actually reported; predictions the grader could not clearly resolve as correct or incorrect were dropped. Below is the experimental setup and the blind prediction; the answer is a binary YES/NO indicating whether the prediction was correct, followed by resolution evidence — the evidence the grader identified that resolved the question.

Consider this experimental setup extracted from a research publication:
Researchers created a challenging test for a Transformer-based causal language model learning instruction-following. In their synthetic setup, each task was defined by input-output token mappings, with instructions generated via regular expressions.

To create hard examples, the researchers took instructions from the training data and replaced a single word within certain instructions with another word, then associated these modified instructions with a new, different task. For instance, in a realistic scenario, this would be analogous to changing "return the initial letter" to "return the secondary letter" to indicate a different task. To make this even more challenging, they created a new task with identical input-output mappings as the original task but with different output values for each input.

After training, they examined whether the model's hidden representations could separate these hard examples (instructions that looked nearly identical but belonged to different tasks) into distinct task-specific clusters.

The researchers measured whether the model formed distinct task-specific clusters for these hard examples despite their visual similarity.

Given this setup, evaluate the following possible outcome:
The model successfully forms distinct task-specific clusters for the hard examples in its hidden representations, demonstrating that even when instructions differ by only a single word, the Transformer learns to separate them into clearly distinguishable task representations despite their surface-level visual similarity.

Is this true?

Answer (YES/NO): YES